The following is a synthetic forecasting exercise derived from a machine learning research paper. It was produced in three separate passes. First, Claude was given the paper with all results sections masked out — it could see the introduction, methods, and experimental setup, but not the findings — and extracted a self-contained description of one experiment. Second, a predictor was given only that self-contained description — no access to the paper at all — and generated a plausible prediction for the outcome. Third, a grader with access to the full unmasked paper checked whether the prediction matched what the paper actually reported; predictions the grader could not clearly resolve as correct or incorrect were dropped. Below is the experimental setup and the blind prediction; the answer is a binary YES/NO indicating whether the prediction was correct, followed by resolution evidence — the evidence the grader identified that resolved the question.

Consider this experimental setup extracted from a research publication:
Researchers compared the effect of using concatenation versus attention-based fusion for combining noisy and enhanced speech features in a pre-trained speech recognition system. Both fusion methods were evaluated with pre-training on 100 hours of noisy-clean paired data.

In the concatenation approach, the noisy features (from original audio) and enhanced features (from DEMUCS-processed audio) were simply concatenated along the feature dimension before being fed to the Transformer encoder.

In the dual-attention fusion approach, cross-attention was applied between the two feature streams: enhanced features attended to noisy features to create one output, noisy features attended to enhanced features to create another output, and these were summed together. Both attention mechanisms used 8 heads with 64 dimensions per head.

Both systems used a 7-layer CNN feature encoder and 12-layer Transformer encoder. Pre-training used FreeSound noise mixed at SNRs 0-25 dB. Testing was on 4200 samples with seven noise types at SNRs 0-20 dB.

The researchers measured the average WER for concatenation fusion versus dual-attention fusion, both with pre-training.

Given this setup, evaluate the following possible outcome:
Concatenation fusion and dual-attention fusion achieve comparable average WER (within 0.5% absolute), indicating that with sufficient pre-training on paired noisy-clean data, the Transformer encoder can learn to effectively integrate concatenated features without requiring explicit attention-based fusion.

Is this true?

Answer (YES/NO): NO